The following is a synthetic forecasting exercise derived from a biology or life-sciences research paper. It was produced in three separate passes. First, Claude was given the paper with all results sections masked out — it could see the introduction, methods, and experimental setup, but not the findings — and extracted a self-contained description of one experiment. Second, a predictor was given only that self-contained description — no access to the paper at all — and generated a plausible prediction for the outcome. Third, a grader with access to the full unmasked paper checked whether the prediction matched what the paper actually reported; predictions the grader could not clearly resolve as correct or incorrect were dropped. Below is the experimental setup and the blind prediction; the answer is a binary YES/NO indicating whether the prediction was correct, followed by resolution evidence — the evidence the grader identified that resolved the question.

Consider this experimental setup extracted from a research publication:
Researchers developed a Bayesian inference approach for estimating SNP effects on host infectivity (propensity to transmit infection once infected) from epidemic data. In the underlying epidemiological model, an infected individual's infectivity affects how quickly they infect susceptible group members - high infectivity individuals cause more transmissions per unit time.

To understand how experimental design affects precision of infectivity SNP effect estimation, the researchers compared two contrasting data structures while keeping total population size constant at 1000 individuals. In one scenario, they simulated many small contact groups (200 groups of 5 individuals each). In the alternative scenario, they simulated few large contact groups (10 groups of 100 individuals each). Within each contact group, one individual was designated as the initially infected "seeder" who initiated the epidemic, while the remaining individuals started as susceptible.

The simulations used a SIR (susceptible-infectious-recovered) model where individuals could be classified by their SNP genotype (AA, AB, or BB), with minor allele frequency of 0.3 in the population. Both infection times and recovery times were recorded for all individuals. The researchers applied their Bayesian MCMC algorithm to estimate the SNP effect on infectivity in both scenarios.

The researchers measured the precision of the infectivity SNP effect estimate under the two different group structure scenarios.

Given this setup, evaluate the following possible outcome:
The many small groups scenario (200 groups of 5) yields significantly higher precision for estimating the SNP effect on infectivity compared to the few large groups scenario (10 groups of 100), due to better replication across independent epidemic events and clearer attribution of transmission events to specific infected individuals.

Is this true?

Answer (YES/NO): YES